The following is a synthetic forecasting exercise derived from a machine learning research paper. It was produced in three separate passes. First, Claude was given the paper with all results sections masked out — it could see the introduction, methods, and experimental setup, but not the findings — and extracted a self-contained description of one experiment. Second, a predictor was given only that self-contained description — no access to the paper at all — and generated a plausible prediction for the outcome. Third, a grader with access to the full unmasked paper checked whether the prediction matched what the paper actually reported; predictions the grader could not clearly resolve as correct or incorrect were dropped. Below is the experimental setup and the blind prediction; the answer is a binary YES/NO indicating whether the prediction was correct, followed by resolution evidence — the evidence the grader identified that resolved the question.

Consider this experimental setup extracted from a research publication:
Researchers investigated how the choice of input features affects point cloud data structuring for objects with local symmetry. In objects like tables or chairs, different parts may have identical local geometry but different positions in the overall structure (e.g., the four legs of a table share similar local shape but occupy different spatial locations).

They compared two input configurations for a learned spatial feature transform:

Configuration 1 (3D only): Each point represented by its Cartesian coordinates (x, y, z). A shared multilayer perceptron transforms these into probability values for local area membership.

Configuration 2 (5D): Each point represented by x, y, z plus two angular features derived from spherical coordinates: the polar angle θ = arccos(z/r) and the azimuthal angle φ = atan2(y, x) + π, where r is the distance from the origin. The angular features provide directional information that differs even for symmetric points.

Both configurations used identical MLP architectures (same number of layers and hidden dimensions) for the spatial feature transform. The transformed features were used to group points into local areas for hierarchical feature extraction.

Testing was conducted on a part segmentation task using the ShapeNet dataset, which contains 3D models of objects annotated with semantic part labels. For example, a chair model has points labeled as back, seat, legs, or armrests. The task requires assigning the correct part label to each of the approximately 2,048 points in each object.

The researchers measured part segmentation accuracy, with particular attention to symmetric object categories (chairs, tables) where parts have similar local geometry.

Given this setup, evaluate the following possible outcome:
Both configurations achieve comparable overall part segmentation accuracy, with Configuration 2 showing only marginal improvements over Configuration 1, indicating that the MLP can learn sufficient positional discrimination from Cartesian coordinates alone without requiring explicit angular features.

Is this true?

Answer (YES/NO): YES